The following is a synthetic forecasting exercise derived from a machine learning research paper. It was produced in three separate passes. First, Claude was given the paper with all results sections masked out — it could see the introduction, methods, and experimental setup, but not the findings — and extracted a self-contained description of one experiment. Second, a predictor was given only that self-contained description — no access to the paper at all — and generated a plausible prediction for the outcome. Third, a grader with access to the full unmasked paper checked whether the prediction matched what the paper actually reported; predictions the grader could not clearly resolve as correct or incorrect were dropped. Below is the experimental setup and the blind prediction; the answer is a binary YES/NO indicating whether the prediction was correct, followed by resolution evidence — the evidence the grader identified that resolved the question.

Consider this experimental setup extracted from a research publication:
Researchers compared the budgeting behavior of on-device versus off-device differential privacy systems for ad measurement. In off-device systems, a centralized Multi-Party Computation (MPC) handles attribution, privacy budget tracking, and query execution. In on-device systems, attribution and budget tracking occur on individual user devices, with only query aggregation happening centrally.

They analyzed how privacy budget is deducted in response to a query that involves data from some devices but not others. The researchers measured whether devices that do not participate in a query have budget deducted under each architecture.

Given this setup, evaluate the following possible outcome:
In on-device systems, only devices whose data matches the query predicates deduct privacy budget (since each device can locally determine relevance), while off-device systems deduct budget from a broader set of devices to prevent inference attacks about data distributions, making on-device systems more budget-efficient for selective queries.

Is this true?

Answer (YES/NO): YES